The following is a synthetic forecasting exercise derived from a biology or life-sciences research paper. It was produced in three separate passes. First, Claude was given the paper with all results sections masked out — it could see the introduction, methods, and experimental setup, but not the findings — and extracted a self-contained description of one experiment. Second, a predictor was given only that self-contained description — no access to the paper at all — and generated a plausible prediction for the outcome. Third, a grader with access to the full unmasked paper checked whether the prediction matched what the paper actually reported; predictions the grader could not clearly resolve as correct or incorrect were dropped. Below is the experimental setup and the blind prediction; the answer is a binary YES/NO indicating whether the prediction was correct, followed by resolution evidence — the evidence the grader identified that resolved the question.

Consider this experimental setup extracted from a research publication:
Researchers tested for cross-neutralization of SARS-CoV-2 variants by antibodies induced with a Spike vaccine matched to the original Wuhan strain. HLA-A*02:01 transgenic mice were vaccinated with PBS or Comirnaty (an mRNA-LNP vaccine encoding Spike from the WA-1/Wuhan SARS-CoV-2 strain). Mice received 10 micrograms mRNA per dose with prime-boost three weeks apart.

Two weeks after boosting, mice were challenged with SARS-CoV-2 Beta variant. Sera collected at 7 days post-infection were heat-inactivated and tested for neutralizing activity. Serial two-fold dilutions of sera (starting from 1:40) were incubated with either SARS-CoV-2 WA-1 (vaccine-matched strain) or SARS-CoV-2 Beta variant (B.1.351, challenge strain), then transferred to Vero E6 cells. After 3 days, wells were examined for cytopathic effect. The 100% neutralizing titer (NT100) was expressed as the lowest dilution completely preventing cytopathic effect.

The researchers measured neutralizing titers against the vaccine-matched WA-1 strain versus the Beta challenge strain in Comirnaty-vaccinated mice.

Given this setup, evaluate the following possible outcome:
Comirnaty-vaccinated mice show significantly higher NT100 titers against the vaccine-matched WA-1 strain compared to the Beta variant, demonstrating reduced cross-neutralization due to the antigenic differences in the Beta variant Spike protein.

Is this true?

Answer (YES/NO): YES